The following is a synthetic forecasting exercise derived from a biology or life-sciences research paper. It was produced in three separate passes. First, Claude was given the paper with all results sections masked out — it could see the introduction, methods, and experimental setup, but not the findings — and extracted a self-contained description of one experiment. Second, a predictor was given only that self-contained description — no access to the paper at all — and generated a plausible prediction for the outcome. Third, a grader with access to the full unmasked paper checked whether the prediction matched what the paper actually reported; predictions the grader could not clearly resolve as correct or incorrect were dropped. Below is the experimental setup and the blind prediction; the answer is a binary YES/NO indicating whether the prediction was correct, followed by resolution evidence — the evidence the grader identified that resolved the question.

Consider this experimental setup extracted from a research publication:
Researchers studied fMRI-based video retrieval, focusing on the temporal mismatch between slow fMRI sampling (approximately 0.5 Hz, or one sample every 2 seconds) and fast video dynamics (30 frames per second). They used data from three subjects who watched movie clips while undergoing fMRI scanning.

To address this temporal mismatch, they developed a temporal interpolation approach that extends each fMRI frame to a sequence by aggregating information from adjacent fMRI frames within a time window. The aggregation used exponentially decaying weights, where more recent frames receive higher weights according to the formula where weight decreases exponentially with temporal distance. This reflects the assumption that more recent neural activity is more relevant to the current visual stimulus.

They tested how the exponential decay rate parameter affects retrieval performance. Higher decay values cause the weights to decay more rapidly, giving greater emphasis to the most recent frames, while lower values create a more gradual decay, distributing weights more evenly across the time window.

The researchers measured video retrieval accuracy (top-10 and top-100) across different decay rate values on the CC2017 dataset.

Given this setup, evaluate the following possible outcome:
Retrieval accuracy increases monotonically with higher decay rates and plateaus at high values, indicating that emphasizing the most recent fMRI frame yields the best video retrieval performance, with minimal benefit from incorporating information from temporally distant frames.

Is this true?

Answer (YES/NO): NO